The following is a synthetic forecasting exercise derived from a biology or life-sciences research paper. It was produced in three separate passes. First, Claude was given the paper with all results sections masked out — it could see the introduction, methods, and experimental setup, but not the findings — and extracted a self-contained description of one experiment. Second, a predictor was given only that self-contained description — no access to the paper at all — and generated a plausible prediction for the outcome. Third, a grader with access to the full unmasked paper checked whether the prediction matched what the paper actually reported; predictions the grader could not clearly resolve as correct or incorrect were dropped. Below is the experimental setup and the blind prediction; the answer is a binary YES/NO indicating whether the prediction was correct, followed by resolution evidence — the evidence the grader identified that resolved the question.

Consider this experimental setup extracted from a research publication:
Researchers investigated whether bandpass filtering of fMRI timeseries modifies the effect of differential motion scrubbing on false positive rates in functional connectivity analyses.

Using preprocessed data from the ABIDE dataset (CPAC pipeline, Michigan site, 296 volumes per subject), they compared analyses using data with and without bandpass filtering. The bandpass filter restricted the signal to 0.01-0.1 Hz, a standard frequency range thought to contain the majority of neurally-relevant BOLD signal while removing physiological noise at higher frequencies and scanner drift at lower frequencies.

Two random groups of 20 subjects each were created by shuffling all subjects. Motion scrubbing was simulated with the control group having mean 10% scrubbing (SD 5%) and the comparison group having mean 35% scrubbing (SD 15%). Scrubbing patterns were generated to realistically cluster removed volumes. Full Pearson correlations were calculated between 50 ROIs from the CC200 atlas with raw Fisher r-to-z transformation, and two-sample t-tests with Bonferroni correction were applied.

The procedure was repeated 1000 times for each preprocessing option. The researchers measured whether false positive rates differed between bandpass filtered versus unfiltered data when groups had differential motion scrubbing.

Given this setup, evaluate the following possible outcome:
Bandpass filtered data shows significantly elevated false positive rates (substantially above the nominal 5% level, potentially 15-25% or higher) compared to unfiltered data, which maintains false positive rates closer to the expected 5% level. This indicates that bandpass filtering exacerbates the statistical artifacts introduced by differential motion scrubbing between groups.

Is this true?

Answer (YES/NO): NO